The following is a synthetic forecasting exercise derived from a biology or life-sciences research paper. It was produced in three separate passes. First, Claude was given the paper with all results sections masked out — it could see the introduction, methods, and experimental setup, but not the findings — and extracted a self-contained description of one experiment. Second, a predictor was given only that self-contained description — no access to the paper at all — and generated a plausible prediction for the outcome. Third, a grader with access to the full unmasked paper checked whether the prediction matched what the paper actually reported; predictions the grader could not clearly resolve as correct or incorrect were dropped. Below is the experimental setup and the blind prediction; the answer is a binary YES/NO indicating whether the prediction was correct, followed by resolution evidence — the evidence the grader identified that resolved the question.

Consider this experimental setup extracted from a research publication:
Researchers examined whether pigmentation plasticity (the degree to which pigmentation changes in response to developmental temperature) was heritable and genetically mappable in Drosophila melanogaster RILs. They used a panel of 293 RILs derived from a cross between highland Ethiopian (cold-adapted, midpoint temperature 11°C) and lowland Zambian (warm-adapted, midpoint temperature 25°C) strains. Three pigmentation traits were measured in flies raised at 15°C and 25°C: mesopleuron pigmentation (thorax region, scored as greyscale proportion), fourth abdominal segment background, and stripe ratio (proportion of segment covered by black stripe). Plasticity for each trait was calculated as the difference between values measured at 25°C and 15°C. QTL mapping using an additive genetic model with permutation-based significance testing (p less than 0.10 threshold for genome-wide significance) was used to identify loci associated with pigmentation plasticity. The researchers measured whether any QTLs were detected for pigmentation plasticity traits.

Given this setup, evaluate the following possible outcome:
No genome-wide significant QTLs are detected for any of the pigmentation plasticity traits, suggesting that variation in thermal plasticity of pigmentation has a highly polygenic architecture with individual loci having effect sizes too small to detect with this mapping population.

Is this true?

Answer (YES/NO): YES